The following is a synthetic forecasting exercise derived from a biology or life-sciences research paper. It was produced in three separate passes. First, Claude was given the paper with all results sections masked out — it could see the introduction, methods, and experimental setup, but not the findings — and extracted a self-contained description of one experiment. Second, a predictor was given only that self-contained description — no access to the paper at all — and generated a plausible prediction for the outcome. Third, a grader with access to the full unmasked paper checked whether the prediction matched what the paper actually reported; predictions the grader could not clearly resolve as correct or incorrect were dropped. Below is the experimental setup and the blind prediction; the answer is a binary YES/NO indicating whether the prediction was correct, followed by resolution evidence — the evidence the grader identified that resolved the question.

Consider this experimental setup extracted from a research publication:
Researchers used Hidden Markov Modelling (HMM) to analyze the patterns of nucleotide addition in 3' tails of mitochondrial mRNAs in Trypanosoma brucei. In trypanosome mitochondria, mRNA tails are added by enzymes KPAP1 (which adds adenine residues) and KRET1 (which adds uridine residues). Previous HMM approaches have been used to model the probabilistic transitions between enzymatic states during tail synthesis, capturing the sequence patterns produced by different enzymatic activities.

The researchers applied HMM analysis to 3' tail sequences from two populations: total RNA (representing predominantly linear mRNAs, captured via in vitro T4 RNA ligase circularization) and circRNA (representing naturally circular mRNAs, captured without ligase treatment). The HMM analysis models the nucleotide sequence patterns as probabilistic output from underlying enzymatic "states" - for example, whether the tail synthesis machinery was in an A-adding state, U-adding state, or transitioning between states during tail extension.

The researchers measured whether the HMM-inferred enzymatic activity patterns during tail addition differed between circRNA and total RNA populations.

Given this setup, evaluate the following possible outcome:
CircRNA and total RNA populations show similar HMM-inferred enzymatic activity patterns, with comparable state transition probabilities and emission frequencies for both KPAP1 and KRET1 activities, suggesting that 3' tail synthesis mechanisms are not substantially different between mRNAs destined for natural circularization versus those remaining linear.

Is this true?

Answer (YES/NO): NO